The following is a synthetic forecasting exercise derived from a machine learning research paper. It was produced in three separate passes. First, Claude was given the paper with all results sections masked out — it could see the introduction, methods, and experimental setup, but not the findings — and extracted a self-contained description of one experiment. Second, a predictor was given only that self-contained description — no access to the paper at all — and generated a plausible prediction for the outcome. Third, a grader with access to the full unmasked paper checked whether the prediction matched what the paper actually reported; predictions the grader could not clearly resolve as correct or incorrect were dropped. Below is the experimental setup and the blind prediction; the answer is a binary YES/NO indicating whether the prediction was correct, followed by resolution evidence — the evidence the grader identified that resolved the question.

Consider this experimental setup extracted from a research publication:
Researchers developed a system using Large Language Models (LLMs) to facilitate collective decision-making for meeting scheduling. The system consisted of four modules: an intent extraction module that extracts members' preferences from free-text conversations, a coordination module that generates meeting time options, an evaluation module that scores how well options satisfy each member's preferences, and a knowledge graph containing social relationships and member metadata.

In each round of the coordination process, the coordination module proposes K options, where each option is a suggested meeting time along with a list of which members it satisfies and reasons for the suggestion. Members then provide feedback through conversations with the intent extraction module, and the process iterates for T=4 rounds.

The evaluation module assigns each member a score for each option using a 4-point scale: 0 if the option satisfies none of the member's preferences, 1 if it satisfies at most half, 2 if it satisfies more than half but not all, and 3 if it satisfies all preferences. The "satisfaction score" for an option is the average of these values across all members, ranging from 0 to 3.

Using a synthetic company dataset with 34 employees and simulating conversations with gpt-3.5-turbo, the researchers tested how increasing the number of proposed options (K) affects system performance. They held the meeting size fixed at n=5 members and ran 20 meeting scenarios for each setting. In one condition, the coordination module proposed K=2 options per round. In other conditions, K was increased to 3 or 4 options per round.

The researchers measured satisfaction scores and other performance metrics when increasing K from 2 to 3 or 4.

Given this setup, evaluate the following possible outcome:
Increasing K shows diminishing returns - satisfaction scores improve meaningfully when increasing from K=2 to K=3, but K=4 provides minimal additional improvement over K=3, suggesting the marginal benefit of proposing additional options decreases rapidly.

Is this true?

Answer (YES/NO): NO